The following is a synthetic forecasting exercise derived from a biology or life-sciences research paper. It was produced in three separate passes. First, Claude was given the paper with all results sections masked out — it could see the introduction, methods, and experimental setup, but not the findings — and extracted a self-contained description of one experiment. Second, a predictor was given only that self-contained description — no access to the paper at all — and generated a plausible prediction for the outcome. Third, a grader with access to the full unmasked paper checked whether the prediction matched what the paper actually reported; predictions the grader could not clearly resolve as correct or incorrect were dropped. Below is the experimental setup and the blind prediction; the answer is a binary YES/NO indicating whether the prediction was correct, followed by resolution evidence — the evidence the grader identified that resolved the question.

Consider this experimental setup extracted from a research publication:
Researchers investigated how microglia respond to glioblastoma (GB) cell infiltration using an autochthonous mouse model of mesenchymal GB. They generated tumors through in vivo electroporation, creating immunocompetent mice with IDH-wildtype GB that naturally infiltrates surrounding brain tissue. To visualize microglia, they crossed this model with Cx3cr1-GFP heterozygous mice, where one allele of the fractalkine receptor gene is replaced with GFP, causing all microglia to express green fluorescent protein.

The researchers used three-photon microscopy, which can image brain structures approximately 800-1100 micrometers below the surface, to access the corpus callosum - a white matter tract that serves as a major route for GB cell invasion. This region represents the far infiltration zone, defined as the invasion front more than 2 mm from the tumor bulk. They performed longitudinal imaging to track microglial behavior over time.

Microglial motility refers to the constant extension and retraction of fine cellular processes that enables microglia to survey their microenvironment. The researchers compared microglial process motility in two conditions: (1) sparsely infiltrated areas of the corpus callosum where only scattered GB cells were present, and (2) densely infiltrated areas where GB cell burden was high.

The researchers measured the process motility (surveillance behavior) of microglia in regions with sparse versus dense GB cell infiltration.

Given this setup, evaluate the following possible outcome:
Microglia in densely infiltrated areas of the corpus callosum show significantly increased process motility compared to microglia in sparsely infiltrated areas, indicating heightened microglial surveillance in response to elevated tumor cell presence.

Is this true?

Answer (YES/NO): NO